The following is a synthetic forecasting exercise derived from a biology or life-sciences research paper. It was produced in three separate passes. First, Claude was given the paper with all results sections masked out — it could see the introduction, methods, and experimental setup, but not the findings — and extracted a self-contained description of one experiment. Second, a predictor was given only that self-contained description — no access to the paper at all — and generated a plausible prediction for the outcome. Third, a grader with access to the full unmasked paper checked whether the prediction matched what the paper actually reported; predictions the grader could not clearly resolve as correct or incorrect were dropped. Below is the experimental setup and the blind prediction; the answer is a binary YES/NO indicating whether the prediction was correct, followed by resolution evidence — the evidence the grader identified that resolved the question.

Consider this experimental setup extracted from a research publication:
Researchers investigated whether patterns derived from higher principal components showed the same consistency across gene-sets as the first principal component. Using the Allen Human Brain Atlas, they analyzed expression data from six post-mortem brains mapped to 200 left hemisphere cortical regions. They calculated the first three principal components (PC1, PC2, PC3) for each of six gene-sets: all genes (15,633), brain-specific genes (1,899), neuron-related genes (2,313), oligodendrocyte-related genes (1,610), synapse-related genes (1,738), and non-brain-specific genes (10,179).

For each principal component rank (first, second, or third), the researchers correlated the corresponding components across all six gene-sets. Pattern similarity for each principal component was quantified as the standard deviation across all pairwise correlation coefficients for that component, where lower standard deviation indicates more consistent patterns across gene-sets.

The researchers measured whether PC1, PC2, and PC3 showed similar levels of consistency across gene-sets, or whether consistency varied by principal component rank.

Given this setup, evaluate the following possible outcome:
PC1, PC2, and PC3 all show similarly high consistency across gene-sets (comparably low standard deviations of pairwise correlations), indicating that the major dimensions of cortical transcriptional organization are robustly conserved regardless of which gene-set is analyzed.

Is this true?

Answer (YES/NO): NO